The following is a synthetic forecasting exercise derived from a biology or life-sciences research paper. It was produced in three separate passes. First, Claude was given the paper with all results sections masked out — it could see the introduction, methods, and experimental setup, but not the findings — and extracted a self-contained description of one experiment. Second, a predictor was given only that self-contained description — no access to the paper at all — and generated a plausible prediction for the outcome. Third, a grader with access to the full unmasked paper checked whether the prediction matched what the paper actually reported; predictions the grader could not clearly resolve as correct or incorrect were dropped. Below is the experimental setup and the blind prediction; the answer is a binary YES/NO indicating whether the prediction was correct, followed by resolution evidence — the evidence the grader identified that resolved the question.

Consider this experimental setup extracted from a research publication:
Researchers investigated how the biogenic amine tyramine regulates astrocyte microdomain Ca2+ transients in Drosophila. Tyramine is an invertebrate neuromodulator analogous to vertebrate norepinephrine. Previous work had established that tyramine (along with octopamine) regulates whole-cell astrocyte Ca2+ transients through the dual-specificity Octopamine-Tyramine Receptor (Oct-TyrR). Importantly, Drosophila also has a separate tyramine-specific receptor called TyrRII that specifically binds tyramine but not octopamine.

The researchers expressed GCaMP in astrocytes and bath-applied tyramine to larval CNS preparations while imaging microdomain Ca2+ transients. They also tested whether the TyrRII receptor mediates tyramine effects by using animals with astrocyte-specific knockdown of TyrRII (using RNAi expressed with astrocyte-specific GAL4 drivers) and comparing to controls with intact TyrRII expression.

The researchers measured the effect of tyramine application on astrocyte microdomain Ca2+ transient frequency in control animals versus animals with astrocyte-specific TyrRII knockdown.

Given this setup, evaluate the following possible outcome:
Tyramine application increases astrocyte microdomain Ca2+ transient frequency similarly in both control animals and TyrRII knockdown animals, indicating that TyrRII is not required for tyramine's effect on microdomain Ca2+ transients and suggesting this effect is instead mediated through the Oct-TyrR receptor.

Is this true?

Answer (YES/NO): NO